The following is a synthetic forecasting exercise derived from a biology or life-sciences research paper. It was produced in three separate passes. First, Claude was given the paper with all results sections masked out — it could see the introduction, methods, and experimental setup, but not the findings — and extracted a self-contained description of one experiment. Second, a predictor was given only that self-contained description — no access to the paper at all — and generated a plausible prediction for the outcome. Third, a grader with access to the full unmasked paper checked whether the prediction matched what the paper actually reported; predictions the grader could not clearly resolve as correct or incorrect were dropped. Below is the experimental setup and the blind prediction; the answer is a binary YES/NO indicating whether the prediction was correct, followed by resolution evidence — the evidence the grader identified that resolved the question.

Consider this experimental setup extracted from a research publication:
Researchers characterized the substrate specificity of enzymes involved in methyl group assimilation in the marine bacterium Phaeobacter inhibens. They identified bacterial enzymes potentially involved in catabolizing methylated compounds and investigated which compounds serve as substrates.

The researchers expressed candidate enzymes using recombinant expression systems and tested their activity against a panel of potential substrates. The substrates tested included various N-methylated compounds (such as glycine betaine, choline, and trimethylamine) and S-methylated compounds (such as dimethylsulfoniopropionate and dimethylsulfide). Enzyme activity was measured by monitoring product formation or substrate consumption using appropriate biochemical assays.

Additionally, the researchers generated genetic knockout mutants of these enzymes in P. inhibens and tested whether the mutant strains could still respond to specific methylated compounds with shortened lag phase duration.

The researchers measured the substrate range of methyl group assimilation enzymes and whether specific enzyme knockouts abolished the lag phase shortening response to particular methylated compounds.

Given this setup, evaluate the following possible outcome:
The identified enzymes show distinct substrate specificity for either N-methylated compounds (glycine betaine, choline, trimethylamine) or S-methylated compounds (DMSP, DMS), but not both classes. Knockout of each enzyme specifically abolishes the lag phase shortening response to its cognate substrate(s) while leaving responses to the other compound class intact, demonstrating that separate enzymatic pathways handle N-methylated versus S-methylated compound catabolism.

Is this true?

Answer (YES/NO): NO